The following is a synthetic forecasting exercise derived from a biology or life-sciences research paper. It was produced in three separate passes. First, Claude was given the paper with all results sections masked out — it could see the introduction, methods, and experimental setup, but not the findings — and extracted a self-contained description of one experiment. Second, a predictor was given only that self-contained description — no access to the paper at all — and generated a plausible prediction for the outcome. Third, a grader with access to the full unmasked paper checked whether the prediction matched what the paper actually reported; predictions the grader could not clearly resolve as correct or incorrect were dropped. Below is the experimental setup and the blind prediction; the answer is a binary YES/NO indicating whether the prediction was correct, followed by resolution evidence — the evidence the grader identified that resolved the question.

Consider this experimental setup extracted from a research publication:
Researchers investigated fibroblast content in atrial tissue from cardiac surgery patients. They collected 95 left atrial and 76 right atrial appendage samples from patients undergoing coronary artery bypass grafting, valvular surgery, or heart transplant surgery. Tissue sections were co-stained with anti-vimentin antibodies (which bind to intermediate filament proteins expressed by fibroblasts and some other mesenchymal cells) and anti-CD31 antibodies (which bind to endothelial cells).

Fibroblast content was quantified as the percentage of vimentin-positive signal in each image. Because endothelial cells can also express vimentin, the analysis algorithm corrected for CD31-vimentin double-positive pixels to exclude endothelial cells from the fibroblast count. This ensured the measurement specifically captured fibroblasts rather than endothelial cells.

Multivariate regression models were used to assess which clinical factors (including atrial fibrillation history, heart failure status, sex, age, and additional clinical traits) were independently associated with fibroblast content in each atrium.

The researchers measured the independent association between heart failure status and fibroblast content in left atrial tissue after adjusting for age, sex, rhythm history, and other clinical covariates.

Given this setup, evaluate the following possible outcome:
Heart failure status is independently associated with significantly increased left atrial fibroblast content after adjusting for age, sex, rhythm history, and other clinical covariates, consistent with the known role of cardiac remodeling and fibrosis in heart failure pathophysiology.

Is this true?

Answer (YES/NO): YES